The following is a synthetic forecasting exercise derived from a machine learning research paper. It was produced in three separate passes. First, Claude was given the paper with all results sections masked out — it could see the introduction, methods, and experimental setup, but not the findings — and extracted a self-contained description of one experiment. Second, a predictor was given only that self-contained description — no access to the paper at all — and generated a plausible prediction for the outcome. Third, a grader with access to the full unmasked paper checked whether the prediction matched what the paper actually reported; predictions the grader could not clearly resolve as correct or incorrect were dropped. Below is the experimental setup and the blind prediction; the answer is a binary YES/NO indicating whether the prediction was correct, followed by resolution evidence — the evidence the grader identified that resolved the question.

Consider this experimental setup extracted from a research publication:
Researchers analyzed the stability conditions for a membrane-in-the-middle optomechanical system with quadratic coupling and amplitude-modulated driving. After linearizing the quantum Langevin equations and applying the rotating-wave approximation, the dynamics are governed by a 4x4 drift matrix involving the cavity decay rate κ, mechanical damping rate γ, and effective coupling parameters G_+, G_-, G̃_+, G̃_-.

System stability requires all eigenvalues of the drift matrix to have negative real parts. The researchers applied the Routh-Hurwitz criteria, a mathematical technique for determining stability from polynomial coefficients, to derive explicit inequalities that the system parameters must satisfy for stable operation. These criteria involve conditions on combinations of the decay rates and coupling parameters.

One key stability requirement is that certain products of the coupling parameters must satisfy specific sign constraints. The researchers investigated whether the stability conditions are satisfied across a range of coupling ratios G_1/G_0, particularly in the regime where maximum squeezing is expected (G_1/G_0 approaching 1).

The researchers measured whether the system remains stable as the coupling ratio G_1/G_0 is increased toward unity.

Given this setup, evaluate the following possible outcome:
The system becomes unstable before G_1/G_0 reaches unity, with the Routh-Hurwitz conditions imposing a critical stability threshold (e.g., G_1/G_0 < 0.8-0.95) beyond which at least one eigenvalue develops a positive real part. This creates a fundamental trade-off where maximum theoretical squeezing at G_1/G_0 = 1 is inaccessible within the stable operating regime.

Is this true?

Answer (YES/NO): NO